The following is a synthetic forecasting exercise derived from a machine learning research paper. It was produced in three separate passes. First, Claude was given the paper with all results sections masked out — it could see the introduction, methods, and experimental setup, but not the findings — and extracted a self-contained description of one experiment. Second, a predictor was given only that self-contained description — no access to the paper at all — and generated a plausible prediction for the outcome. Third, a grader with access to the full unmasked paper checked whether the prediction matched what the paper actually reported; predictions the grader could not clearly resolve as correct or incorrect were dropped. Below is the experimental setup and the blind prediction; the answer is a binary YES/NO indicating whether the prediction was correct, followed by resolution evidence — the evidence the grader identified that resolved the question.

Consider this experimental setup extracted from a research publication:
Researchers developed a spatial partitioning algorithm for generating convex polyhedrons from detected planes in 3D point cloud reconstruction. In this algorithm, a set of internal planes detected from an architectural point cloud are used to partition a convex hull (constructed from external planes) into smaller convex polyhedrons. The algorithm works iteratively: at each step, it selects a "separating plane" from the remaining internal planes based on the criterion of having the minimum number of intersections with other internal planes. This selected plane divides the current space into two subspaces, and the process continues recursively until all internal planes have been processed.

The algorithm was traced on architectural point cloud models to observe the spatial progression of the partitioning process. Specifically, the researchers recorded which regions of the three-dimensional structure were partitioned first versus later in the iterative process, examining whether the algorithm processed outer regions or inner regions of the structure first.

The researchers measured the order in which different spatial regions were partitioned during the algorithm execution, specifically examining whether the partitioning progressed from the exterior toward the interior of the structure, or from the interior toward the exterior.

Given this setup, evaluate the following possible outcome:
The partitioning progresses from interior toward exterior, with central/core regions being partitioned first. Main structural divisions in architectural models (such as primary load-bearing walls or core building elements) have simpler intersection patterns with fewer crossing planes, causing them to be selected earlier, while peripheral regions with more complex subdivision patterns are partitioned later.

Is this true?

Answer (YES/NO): NO